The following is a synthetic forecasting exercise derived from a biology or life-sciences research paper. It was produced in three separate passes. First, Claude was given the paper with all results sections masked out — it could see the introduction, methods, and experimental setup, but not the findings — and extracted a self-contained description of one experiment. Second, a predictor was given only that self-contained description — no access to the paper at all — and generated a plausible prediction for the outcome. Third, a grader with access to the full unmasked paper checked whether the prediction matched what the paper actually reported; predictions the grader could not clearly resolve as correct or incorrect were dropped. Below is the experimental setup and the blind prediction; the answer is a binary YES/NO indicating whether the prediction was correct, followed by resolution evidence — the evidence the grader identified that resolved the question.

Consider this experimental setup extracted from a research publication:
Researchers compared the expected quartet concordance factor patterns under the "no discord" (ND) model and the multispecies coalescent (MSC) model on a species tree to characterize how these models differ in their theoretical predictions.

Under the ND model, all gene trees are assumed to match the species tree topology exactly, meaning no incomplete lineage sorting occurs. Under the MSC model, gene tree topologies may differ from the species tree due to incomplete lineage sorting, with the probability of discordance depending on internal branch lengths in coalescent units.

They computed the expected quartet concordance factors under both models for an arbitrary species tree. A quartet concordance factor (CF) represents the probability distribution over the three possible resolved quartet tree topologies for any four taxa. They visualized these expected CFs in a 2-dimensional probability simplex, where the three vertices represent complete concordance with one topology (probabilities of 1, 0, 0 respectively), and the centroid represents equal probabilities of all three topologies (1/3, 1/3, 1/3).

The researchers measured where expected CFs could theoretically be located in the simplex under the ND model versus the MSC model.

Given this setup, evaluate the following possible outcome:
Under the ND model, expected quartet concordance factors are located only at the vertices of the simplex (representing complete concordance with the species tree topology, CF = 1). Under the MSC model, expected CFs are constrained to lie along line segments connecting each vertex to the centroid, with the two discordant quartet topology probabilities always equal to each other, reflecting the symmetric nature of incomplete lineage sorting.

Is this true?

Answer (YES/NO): YES